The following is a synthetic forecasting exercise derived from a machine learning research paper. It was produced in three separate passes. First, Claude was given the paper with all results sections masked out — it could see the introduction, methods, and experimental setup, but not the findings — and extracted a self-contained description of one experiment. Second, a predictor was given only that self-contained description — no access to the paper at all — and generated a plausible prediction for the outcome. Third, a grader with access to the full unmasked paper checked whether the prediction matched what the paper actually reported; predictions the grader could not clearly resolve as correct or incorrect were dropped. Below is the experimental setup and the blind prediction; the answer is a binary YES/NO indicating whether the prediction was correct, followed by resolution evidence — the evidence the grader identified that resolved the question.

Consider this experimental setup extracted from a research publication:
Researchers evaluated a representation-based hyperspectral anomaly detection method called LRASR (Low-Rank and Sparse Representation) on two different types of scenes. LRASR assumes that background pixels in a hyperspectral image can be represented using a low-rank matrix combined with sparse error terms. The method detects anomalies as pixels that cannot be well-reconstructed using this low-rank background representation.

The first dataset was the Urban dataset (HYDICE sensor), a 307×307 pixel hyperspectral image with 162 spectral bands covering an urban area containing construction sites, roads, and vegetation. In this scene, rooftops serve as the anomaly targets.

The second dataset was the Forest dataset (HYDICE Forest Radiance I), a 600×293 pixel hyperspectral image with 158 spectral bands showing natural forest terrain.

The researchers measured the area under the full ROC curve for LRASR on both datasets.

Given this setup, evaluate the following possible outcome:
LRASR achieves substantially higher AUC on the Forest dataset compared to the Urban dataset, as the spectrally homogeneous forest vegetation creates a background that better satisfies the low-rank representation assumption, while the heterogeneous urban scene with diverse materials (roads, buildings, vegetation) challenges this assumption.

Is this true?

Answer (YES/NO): YES